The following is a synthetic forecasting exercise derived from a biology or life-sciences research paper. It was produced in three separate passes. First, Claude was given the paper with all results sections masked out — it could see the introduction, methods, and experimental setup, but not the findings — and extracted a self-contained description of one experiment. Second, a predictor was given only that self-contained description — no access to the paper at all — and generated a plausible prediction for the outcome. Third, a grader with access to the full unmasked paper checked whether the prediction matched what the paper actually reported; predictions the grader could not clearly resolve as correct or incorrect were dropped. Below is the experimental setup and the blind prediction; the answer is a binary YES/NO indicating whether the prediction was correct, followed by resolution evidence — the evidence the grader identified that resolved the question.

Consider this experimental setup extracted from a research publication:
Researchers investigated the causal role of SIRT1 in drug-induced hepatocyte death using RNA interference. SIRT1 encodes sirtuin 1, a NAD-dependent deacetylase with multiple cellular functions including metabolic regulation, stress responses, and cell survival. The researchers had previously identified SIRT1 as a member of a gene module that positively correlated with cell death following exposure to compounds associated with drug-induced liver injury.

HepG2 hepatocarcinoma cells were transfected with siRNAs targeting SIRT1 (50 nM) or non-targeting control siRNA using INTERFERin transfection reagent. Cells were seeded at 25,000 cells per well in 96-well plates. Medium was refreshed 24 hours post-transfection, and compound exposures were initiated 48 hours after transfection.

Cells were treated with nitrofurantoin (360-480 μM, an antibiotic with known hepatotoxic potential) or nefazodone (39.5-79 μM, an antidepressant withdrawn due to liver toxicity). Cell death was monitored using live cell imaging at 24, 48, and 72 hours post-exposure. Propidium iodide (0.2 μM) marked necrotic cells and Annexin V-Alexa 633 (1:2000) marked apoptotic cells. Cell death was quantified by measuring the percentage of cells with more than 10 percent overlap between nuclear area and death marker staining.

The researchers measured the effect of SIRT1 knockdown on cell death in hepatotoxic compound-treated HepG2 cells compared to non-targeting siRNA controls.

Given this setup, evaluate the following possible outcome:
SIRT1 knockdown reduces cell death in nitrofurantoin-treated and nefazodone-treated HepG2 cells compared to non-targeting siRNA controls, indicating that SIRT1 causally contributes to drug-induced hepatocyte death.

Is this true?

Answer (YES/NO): YES